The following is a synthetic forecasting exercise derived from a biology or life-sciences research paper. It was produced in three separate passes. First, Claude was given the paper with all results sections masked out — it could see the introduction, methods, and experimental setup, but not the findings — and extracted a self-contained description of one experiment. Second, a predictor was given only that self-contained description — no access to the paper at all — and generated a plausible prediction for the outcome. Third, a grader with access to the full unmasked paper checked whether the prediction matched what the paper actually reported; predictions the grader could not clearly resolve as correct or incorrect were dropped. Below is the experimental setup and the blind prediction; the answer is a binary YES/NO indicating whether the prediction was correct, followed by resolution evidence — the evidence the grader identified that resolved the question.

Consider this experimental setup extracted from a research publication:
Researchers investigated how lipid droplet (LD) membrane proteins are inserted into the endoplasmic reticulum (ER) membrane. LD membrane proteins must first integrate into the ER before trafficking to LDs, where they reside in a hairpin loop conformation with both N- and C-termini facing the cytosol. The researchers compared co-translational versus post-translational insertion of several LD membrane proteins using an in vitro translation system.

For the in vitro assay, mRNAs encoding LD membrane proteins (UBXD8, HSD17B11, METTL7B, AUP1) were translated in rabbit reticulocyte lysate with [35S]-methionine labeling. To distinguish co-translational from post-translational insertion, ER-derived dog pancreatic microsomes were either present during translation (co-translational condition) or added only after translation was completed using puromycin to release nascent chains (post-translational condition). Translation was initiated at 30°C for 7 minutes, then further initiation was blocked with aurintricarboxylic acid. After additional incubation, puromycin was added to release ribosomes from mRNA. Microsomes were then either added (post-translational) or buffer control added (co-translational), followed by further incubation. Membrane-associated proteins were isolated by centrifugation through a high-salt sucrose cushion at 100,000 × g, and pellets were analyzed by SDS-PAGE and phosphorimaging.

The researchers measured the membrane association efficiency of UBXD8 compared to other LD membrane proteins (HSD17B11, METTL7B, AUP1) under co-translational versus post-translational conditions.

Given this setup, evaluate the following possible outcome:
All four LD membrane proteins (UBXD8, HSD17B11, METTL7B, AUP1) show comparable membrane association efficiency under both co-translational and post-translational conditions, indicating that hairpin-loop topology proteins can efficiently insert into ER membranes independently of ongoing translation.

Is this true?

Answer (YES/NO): NO